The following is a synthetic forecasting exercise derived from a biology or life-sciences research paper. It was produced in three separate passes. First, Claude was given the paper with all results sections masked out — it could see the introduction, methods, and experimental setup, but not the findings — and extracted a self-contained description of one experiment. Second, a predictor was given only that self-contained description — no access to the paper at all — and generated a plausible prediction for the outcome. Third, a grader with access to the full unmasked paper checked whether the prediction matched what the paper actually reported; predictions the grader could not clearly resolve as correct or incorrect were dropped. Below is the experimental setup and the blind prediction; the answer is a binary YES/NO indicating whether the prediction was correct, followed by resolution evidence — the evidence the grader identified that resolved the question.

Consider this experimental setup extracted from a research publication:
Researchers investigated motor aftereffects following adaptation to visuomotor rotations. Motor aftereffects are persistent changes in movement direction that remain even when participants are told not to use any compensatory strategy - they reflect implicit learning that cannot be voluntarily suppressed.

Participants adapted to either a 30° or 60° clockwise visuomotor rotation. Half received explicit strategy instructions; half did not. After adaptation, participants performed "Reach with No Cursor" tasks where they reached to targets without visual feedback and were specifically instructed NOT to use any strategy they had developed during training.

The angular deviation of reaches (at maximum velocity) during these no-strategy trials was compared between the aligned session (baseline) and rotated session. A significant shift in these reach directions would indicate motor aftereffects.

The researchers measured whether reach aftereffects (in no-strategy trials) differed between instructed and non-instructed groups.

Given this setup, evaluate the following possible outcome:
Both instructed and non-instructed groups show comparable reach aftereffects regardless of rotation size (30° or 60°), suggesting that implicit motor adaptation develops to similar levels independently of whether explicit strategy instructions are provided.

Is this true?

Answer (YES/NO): YES